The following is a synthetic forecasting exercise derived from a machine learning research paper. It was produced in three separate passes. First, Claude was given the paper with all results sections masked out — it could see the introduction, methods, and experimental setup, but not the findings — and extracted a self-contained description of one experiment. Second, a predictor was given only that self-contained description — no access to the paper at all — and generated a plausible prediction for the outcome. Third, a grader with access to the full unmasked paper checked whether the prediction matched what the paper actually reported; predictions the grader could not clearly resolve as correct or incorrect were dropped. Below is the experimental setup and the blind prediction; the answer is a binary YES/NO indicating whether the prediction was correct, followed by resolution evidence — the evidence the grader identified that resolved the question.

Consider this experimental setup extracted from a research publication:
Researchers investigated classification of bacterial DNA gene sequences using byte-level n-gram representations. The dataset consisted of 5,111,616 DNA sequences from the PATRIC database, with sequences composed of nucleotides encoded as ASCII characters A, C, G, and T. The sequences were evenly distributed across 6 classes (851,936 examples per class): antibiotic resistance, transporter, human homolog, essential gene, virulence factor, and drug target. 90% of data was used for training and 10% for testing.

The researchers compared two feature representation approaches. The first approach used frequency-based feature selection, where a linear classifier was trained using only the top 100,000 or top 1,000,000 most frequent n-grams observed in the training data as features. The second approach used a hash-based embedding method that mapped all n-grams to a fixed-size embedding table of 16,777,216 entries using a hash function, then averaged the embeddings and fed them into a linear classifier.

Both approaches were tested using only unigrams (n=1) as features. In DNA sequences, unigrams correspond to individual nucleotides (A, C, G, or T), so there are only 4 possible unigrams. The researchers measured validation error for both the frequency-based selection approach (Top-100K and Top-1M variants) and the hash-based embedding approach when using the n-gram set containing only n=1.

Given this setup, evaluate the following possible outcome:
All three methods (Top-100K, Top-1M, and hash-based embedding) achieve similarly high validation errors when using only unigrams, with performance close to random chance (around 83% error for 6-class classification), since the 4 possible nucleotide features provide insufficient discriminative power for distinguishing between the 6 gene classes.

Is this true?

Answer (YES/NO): NO